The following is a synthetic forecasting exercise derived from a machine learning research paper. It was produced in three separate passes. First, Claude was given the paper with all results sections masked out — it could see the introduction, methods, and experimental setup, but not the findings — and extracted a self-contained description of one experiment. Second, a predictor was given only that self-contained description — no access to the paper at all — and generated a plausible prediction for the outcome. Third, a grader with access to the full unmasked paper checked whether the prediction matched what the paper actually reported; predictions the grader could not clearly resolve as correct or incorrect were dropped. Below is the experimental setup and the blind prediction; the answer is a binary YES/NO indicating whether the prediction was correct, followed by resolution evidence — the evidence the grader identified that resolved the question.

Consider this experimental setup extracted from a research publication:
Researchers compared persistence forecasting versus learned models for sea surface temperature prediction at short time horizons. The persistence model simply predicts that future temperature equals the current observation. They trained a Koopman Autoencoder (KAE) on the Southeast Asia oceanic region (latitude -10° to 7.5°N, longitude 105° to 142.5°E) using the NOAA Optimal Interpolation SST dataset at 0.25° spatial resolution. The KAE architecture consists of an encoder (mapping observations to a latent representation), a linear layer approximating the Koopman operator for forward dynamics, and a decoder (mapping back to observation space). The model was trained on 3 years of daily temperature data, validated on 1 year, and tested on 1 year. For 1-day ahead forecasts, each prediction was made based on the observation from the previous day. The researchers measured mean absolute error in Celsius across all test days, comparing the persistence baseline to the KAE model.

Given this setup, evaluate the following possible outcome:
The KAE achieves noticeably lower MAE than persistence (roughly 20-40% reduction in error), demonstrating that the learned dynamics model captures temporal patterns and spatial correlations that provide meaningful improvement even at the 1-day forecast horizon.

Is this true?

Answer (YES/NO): NO